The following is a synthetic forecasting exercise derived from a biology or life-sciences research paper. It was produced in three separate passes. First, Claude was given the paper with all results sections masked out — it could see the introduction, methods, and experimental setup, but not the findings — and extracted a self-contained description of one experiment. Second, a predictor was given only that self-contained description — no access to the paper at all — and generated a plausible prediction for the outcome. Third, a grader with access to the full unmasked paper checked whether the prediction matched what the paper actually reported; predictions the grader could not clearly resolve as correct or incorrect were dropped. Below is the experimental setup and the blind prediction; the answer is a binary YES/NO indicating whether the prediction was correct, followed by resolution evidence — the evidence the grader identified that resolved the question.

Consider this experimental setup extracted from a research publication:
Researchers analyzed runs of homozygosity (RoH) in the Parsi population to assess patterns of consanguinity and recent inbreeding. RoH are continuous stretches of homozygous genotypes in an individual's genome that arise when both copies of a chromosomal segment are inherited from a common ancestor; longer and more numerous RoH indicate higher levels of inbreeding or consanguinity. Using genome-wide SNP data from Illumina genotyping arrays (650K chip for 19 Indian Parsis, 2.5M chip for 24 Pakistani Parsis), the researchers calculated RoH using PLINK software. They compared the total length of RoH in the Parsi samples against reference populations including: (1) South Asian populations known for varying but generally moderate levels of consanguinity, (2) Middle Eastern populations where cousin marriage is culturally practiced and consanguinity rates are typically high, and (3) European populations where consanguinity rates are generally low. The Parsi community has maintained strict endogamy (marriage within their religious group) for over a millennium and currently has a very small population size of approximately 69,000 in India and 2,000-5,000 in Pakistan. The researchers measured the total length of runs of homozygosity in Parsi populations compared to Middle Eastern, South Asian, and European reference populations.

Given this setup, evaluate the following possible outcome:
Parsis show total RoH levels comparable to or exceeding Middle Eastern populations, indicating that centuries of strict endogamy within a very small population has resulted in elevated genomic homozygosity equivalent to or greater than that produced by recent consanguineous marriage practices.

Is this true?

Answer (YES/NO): YES